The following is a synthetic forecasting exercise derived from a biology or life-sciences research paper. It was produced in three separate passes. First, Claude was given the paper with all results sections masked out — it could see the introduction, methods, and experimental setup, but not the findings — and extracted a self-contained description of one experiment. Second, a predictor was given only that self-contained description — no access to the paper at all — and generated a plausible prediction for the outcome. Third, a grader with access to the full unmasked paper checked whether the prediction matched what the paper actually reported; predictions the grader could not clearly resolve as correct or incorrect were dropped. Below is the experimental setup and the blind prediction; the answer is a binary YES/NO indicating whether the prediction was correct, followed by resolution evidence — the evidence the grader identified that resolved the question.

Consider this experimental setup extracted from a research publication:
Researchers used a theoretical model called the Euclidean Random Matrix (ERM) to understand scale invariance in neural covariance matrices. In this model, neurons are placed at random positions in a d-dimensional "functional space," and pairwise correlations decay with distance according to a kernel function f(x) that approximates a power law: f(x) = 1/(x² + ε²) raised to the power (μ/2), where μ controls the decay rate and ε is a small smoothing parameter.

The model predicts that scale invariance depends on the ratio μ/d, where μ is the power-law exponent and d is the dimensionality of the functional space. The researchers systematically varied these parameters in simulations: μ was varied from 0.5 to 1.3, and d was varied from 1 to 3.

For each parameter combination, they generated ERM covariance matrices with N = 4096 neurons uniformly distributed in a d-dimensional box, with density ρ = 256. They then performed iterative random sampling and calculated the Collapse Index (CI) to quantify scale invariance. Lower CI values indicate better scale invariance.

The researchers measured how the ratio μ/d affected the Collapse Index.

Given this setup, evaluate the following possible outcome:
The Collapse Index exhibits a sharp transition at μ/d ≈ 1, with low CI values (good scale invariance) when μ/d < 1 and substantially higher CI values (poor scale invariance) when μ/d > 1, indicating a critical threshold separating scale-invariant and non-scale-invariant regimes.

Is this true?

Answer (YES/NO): NO